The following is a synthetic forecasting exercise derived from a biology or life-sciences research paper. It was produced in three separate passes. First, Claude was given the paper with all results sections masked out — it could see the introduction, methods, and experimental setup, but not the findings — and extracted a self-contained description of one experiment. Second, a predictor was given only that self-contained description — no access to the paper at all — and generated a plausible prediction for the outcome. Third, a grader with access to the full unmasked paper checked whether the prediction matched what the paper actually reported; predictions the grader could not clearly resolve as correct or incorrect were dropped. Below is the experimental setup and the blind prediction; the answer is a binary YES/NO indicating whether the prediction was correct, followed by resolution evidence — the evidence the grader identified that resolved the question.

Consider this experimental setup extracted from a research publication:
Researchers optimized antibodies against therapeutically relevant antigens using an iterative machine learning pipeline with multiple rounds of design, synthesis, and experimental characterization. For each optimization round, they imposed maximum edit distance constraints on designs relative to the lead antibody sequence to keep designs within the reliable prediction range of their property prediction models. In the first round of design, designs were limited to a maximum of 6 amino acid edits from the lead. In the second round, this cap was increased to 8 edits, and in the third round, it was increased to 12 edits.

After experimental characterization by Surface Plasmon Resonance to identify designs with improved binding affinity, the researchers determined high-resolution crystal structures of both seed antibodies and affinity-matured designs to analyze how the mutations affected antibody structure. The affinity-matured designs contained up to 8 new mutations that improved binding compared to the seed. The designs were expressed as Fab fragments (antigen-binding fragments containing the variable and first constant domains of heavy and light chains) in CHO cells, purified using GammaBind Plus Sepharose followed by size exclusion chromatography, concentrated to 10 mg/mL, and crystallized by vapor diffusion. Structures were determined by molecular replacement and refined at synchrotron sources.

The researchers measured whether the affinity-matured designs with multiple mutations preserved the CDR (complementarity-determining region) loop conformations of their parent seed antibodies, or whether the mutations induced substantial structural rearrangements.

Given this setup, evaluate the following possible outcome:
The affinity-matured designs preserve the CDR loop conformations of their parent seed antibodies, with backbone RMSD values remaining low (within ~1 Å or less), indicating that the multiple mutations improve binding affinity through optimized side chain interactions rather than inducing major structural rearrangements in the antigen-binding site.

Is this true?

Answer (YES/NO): NO